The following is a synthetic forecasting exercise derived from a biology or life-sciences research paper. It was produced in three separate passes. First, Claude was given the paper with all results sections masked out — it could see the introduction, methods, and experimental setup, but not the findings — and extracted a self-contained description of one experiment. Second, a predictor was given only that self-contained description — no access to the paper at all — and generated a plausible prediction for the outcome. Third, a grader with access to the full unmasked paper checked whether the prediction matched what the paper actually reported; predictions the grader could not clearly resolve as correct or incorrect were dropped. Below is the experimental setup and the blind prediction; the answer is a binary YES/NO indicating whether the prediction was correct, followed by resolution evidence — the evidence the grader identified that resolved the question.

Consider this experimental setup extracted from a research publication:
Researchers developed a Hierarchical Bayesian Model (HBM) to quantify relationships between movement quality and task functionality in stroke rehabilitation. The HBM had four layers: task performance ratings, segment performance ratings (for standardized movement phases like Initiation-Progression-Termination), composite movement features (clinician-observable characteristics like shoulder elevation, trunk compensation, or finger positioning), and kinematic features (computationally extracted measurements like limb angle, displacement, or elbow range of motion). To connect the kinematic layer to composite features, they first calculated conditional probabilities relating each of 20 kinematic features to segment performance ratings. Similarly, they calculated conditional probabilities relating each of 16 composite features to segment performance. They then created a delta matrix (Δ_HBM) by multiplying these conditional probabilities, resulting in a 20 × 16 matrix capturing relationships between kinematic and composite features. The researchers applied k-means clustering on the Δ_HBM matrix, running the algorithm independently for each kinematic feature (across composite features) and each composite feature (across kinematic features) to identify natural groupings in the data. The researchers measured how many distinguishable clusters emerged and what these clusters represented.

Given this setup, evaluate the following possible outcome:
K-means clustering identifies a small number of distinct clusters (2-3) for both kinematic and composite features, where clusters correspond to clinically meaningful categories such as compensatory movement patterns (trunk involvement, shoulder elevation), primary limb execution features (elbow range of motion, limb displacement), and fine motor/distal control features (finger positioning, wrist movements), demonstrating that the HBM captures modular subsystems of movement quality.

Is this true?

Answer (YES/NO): NO